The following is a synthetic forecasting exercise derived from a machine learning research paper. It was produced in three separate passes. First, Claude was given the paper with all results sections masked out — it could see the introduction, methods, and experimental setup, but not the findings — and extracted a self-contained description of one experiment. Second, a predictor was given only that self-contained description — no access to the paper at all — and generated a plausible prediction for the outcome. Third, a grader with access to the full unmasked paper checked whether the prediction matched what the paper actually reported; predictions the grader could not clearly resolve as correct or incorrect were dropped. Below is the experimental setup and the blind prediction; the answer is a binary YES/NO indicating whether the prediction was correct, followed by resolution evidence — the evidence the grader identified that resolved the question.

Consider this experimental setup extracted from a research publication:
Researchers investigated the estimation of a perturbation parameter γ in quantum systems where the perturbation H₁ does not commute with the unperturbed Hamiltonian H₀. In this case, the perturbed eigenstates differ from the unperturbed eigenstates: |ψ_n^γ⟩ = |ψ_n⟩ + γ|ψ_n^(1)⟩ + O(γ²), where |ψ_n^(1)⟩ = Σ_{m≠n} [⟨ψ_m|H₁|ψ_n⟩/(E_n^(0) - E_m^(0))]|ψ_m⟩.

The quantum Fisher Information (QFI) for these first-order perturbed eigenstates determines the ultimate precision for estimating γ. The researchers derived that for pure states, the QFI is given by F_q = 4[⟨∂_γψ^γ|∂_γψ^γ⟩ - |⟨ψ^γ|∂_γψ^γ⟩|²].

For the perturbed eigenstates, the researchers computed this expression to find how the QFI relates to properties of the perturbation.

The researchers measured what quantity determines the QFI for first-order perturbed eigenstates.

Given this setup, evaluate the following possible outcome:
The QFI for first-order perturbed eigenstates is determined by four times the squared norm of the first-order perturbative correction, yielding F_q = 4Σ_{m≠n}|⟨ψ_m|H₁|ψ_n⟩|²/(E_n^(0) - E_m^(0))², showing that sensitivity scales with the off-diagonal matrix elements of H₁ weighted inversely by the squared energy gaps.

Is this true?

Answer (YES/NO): YES